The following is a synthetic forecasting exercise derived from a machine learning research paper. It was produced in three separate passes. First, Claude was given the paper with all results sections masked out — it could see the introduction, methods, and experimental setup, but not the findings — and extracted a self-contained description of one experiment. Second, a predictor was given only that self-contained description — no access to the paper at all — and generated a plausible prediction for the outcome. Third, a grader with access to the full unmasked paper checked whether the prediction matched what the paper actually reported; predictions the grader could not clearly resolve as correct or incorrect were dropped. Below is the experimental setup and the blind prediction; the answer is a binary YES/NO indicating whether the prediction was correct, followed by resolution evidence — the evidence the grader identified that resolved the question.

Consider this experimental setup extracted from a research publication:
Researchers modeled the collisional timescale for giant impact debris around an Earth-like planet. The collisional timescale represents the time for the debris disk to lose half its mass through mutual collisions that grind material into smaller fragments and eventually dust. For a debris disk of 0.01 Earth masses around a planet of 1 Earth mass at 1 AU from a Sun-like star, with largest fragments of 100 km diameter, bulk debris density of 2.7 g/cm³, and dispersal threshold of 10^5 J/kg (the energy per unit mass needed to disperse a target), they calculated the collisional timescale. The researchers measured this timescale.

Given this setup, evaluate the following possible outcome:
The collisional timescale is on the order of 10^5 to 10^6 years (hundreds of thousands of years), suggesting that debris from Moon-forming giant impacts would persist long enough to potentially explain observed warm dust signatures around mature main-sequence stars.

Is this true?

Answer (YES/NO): NO